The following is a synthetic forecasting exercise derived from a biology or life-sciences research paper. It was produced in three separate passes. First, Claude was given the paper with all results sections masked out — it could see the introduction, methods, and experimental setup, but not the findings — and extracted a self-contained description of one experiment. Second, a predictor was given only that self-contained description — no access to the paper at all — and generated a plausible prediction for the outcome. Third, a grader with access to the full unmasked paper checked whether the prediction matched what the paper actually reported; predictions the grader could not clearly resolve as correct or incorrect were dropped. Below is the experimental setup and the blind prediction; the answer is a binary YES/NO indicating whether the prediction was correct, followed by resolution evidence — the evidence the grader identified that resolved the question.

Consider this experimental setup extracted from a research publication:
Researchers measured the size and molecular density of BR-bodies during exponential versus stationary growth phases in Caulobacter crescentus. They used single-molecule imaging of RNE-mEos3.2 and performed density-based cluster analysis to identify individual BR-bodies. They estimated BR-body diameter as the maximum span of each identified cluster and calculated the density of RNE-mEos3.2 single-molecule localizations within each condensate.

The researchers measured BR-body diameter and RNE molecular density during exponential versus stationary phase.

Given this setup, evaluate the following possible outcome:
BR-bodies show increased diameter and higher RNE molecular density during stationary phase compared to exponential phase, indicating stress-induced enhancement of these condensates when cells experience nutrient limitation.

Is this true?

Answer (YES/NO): NO